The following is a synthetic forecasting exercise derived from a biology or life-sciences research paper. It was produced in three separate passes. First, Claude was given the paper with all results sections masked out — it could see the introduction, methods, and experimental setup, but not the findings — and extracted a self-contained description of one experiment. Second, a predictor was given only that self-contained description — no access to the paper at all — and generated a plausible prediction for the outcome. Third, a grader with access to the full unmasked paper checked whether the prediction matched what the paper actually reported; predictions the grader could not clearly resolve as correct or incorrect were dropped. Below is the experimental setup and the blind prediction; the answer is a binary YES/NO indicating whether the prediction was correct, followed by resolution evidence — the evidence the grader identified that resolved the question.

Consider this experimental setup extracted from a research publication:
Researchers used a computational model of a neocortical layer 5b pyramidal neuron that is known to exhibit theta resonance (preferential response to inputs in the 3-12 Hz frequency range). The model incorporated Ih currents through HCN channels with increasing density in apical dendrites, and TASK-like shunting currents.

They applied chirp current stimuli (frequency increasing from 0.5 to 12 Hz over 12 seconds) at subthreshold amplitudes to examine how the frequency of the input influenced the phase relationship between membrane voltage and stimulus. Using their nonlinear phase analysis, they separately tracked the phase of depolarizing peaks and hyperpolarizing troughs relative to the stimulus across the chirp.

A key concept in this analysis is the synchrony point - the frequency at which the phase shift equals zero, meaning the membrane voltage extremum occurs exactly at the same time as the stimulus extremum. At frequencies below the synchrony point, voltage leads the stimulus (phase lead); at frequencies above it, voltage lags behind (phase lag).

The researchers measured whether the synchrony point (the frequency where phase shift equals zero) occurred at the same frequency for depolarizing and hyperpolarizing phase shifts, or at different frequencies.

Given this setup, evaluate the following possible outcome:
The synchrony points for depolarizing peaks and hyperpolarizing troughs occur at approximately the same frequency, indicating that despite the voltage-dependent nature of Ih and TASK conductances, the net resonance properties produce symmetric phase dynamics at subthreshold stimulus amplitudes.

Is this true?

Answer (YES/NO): NO